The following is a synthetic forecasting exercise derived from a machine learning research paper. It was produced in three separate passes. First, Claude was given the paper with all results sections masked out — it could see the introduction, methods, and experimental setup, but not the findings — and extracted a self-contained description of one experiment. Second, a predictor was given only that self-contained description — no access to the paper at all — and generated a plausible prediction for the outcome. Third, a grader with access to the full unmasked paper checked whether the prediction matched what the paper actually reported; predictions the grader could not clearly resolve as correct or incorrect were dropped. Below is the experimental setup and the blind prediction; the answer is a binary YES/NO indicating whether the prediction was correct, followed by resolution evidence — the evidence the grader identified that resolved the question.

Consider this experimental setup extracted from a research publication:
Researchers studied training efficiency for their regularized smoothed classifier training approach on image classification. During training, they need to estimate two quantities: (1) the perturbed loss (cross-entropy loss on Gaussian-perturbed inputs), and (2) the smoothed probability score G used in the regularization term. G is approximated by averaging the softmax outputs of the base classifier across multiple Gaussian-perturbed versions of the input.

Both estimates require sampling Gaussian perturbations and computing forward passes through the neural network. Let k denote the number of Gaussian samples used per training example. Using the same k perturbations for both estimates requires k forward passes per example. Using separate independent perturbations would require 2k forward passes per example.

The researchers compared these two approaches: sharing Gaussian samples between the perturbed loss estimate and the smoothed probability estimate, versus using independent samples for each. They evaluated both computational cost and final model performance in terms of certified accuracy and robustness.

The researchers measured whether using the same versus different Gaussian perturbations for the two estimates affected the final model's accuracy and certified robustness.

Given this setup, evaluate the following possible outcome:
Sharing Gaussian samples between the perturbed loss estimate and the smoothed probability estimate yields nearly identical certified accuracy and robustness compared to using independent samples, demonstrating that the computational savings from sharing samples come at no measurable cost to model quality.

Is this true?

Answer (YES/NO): YES